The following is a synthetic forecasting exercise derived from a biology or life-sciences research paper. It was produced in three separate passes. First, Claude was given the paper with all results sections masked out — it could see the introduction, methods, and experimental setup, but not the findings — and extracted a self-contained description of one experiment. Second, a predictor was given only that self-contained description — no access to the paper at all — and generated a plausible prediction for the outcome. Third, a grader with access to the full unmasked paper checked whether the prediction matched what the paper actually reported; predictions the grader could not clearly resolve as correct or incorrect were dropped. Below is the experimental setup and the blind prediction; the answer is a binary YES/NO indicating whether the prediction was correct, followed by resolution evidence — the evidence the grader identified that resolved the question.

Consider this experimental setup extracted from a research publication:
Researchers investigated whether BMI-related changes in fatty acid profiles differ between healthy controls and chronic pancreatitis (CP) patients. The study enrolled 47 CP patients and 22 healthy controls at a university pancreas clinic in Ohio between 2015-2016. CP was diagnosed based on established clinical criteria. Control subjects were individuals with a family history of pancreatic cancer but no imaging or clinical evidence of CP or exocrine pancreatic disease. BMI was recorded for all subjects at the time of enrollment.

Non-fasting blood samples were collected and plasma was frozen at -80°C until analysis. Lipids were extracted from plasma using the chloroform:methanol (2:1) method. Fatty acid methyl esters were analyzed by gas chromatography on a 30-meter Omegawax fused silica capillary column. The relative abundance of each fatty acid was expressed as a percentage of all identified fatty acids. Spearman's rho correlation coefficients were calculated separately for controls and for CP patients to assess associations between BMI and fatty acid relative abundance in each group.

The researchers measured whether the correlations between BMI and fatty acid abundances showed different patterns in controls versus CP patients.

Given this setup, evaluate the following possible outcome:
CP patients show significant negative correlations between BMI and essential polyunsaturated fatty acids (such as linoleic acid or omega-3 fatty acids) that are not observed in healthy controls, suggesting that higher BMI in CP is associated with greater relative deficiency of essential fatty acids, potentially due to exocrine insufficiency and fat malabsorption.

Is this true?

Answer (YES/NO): NO